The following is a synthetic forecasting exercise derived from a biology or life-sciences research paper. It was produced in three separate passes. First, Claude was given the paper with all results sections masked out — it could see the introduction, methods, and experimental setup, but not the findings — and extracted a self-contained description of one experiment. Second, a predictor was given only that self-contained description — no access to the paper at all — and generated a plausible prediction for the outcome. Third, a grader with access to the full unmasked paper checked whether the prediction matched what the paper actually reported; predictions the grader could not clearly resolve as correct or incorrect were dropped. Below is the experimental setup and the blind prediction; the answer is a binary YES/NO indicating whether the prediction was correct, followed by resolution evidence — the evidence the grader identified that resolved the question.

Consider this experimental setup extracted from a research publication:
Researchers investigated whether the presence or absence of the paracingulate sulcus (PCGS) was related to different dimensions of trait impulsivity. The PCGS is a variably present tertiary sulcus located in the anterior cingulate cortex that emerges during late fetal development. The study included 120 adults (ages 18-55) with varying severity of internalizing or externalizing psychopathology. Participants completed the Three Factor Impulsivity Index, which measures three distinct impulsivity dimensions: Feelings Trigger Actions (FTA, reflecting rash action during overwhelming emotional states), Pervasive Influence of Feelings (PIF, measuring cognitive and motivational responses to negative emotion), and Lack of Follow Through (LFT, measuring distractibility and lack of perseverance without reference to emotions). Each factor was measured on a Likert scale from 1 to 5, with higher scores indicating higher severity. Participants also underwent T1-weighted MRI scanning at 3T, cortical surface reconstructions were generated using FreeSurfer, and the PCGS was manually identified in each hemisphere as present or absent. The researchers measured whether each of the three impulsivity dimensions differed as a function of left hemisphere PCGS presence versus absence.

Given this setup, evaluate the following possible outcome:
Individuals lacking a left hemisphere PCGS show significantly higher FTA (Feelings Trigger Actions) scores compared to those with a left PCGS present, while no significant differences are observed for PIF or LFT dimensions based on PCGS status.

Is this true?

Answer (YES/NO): NO